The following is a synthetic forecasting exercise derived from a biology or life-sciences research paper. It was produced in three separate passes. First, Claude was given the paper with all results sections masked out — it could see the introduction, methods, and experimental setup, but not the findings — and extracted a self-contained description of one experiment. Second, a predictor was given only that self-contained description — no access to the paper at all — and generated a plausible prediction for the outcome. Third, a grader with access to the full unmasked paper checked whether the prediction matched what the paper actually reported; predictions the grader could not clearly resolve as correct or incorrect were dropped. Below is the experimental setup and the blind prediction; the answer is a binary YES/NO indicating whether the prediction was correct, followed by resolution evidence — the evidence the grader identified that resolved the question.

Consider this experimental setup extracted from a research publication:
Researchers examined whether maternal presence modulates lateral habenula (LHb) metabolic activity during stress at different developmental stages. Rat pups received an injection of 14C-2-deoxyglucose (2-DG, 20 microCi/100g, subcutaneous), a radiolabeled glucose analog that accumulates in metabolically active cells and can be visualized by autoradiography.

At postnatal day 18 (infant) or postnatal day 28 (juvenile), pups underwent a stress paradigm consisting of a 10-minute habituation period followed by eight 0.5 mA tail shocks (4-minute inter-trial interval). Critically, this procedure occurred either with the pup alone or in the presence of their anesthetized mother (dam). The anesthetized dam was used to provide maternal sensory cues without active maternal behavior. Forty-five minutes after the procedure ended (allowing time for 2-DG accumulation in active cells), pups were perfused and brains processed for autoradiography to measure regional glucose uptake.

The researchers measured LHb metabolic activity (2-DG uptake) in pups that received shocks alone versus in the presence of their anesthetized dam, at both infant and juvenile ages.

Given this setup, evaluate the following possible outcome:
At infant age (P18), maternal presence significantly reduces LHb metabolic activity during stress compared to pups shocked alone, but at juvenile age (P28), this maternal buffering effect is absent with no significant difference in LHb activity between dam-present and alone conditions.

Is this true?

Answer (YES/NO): NO